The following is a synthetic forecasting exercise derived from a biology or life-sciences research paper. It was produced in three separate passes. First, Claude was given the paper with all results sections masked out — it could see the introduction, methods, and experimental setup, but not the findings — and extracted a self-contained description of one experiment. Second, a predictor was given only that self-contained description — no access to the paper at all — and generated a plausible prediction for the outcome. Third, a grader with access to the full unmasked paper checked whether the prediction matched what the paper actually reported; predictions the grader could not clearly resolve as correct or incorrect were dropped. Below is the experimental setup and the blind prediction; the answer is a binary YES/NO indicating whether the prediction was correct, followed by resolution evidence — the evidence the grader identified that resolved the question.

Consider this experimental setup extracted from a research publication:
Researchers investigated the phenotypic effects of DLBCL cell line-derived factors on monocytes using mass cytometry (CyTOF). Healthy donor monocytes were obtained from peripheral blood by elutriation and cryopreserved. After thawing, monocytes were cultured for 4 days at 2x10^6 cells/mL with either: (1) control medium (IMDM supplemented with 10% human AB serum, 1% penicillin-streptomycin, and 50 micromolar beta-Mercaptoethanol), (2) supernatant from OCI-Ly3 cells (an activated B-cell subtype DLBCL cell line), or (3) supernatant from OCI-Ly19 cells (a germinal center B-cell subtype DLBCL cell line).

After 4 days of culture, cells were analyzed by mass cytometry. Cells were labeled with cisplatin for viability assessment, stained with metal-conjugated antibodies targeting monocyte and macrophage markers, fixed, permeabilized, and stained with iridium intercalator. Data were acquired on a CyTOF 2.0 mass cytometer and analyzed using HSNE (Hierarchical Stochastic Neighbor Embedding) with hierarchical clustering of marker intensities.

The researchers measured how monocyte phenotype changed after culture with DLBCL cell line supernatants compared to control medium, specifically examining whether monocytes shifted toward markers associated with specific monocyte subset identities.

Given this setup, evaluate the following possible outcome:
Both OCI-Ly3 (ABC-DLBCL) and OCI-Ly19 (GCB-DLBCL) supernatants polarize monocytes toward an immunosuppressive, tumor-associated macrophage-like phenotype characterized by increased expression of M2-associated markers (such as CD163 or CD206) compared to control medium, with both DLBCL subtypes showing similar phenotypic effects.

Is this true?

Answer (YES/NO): NO